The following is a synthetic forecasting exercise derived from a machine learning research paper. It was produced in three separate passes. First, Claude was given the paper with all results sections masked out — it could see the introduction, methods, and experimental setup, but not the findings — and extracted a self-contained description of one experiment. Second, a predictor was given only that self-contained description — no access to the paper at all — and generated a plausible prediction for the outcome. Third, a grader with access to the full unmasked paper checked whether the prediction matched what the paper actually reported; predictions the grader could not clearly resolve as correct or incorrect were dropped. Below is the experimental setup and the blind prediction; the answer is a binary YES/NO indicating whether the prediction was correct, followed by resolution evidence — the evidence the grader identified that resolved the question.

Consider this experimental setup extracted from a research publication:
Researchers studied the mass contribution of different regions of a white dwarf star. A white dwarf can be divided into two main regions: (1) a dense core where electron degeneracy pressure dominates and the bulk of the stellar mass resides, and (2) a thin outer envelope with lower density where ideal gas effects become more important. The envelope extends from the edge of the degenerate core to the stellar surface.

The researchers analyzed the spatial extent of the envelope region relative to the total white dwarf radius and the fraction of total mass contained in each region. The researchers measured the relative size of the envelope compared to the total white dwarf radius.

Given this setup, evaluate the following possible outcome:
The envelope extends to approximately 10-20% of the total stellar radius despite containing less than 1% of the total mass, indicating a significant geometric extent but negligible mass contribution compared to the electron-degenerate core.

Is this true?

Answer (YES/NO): NO